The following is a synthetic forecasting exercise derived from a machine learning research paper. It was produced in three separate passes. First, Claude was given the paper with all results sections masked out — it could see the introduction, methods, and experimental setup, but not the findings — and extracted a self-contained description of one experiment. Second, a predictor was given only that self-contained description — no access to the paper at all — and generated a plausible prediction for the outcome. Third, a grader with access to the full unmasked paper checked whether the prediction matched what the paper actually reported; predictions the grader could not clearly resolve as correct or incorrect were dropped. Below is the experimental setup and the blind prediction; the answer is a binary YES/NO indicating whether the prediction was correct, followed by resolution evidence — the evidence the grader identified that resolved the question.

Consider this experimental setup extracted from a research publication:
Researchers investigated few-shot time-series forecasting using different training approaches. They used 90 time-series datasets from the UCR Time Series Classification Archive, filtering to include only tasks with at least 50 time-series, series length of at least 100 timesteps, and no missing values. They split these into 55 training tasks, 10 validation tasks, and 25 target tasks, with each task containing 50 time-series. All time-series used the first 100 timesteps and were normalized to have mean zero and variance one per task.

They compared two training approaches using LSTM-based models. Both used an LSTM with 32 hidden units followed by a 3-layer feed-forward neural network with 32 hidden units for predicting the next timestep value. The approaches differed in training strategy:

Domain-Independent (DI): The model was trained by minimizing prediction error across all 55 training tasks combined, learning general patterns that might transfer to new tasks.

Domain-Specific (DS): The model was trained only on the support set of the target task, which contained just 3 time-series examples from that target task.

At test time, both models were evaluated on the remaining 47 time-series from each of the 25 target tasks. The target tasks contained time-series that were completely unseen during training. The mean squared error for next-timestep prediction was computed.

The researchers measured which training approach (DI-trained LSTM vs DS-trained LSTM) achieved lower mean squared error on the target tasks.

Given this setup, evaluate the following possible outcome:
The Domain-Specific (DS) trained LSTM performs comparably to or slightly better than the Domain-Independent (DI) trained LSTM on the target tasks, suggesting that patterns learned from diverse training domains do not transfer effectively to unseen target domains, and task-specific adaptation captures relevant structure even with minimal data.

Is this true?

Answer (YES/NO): NO